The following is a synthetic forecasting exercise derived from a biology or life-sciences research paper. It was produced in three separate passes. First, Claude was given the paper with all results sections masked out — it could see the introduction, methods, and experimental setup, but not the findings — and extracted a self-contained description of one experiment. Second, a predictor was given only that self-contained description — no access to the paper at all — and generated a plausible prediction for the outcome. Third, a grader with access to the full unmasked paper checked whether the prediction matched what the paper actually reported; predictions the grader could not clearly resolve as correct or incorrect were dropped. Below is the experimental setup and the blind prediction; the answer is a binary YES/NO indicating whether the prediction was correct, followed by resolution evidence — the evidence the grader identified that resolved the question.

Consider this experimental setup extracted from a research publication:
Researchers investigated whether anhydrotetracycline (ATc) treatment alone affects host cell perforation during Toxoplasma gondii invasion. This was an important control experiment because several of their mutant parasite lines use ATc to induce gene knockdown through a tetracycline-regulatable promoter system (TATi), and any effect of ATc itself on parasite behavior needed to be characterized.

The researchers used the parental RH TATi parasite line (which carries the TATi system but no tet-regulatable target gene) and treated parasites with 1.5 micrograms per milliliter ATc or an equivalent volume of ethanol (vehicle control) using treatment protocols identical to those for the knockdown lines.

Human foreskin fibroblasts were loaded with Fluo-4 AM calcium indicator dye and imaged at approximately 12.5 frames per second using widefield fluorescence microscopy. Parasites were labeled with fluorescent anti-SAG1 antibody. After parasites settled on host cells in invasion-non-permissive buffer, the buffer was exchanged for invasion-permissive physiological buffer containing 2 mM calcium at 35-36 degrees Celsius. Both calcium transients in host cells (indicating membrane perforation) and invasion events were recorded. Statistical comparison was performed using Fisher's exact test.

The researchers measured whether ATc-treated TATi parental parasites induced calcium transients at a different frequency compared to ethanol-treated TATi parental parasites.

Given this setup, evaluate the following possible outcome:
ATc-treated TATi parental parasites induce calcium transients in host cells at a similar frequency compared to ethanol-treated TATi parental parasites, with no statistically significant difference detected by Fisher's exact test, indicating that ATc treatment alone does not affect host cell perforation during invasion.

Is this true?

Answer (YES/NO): NO